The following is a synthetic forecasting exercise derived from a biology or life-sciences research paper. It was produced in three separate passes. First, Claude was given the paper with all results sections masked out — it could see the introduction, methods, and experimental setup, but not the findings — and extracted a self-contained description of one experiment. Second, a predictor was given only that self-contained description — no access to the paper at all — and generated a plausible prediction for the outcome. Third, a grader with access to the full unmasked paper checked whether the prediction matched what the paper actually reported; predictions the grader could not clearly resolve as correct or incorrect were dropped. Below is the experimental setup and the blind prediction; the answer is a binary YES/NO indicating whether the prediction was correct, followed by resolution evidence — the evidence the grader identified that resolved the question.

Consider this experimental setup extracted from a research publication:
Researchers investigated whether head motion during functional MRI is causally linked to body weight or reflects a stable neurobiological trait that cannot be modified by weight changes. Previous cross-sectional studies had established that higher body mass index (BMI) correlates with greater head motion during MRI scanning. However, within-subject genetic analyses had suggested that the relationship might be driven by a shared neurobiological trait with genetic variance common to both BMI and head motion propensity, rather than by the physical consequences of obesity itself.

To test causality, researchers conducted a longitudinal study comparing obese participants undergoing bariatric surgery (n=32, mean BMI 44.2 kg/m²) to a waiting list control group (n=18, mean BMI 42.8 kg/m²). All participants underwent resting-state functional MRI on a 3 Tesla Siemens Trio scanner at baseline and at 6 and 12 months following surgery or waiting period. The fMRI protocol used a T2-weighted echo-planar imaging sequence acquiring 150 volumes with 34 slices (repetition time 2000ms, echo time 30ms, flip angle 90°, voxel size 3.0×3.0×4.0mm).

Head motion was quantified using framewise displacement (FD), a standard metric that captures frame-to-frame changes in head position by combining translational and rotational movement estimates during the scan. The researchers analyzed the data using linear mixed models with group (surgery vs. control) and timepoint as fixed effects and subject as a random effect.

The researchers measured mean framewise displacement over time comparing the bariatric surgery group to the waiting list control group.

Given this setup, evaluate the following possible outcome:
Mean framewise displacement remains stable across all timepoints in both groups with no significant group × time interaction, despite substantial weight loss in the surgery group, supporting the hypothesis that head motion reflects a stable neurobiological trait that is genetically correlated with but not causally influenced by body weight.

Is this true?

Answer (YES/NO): NO